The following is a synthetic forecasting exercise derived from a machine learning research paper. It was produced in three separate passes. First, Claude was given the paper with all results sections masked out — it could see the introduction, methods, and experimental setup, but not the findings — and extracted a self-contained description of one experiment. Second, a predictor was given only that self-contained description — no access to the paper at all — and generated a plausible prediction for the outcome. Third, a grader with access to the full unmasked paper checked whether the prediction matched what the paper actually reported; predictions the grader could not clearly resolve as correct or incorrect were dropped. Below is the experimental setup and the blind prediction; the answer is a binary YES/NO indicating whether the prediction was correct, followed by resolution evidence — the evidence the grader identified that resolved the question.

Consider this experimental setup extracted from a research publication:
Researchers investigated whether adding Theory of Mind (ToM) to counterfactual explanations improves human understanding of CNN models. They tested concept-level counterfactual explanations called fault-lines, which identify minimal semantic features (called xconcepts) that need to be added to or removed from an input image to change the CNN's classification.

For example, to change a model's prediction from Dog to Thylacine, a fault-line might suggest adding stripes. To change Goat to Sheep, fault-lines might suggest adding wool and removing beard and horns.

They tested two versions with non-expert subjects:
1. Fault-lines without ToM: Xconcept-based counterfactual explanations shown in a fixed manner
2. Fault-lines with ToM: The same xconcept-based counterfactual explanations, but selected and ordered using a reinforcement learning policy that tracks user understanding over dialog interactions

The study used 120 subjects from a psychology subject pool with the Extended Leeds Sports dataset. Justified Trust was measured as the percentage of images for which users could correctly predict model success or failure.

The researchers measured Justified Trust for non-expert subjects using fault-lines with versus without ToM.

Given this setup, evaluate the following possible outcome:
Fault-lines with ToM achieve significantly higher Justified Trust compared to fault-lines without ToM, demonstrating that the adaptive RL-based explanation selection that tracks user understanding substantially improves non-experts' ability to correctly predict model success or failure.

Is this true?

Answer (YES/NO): NO